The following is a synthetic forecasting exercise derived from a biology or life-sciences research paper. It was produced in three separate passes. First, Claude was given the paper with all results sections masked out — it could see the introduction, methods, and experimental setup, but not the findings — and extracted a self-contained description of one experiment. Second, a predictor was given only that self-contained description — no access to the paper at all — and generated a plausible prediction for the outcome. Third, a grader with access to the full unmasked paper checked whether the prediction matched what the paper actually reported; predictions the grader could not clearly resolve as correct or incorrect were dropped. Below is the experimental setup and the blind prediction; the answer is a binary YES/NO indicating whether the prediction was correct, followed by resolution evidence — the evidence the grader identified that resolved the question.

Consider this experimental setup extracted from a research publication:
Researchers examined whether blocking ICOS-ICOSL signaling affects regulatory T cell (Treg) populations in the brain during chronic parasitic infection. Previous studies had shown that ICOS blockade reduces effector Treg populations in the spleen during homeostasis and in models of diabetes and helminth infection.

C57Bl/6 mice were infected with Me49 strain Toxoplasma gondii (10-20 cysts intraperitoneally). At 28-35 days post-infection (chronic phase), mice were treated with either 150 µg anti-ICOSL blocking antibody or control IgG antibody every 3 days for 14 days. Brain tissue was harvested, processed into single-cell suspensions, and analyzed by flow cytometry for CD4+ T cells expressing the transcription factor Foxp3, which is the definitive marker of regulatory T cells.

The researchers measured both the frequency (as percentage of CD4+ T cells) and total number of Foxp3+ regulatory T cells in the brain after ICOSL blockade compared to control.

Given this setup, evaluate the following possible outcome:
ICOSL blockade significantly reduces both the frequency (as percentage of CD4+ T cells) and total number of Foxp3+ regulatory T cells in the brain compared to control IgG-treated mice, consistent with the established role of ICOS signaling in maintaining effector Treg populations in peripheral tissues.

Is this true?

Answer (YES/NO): NO